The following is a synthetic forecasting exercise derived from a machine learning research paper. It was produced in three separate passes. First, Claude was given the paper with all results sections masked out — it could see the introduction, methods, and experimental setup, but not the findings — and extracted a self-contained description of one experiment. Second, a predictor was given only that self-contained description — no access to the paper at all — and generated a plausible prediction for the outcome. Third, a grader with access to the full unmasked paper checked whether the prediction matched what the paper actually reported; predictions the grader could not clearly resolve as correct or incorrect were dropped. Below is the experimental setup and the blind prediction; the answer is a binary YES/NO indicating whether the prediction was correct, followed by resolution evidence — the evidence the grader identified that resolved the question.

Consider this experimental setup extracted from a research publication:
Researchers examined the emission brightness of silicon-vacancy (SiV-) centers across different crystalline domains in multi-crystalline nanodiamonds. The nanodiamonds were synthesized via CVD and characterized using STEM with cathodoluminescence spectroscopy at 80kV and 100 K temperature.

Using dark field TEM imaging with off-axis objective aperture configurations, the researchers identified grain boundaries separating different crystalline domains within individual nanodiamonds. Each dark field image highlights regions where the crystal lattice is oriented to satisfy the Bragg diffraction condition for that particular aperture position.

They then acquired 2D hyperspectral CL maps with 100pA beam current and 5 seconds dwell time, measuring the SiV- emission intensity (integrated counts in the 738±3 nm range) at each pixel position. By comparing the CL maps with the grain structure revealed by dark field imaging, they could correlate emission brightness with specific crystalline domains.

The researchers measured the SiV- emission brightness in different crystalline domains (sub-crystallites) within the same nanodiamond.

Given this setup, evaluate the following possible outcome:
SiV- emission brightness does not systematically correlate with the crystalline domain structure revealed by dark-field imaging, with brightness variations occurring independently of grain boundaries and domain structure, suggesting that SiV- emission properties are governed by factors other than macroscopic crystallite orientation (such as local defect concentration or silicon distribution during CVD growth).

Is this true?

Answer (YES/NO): NO